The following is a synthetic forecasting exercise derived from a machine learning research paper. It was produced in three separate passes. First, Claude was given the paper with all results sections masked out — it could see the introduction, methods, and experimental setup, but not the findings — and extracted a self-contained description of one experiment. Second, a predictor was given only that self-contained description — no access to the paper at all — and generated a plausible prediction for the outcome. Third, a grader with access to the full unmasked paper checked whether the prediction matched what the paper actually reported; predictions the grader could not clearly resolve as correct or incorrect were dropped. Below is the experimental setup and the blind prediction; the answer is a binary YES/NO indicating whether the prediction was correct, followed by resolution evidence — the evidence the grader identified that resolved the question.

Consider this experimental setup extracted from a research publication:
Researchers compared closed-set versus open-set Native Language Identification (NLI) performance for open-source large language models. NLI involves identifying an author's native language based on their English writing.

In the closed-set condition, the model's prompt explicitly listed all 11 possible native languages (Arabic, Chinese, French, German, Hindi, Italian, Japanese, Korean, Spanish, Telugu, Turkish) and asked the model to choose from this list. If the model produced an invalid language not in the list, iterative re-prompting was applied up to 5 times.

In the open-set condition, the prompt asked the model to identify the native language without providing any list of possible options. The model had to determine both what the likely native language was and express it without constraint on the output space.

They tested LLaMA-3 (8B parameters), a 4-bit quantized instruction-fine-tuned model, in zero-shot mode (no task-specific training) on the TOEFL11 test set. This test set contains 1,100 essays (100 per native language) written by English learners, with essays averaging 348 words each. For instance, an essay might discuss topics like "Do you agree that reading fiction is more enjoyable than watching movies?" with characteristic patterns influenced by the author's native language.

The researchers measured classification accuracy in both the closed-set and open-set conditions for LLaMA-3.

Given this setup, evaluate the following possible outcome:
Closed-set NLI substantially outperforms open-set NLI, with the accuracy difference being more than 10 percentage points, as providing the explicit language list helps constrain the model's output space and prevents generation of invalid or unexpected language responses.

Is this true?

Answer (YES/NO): NO